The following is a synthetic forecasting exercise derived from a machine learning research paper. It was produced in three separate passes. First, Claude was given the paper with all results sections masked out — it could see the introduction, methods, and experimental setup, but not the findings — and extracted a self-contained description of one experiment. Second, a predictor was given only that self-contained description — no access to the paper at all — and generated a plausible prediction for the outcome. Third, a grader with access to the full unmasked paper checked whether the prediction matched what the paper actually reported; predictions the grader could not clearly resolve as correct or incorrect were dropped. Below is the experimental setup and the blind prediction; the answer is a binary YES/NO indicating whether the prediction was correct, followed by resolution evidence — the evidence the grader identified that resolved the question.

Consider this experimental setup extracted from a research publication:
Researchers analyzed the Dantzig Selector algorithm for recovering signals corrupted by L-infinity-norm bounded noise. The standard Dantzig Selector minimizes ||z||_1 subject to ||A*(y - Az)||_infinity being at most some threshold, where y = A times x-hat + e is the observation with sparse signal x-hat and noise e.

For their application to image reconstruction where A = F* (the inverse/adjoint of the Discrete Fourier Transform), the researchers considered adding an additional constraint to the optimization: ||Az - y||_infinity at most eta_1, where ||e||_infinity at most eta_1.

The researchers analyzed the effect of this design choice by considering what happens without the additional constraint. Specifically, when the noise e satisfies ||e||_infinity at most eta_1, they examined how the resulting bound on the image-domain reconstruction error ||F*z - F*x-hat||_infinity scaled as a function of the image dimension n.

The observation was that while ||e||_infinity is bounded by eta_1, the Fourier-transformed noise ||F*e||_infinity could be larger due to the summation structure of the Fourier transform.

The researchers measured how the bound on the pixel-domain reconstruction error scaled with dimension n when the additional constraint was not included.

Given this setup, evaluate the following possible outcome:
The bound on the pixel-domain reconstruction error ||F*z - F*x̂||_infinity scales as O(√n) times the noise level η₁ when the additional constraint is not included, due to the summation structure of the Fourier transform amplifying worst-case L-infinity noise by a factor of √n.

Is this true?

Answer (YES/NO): YES